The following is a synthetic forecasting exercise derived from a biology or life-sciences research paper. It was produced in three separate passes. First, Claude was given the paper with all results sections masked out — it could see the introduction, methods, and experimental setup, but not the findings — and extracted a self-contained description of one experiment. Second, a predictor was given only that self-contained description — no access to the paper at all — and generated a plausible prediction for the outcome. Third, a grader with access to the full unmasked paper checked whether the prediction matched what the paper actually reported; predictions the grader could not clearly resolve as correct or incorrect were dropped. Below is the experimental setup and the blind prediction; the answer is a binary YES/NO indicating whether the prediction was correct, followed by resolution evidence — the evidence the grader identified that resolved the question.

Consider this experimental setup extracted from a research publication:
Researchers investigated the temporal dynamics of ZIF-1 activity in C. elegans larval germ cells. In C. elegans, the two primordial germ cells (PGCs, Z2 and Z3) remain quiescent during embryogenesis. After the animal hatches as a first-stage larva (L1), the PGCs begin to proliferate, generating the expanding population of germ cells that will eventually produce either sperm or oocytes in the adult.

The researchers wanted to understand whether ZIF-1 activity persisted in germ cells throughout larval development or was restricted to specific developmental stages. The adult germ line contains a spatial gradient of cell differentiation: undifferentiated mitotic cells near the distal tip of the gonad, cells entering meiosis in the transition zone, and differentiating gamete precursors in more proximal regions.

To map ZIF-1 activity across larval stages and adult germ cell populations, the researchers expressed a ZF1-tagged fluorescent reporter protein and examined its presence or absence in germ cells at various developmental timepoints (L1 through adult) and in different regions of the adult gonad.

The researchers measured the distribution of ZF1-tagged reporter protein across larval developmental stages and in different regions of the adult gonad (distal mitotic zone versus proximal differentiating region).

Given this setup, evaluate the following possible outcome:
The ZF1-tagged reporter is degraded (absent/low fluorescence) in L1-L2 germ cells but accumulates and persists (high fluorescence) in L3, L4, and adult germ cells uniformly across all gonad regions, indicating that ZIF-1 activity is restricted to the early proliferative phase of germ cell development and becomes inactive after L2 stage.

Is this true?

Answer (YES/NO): NO